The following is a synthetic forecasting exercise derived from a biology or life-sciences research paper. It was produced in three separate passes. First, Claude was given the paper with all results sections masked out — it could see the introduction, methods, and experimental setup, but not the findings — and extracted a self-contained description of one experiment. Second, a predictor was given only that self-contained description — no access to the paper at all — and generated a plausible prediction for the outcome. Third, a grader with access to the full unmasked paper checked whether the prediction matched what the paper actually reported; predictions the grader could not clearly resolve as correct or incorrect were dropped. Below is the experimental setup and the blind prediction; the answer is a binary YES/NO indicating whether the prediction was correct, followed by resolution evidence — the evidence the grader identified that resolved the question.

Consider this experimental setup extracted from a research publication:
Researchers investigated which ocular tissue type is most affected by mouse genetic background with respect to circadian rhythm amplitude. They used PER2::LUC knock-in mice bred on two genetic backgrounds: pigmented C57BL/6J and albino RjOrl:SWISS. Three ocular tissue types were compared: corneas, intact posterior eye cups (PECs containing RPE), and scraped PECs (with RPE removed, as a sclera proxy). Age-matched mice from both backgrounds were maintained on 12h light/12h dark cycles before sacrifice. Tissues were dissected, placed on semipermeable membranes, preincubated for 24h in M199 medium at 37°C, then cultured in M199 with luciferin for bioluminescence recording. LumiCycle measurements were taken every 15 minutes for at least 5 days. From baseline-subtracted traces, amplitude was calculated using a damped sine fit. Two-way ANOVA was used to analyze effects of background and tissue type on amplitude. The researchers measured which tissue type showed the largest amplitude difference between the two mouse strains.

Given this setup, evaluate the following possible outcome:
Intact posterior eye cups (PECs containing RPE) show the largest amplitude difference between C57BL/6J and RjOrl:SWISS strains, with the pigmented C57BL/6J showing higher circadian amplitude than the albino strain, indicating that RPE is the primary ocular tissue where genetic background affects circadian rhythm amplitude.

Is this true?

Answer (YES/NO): NO